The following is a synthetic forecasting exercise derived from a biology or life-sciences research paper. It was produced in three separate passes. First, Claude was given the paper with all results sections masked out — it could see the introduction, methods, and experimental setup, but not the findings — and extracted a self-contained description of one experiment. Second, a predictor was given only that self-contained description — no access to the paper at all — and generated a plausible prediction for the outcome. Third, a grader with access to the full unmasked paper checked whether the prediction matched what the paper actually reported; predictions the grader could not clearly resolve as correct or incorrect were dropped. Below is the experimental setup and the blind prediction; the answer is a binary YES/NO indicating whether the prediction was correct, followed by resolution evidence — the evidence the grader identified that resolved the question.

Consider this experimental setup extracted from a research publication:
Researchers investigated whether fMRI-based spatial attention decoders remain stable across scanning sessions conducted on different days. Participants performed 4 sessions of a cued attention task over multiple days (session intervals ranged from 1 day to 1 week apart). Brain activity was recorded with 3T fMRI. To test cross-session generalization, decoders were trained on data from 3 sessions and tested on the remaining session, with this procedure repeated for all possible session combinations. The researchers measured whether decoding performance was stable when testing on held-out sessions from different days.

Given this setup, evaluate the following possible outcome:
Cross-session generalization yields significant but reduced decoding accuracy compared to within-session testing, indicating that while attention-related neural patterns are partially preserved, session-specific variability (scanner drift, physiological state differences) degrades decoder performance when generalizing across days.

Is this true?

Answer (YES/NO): NO